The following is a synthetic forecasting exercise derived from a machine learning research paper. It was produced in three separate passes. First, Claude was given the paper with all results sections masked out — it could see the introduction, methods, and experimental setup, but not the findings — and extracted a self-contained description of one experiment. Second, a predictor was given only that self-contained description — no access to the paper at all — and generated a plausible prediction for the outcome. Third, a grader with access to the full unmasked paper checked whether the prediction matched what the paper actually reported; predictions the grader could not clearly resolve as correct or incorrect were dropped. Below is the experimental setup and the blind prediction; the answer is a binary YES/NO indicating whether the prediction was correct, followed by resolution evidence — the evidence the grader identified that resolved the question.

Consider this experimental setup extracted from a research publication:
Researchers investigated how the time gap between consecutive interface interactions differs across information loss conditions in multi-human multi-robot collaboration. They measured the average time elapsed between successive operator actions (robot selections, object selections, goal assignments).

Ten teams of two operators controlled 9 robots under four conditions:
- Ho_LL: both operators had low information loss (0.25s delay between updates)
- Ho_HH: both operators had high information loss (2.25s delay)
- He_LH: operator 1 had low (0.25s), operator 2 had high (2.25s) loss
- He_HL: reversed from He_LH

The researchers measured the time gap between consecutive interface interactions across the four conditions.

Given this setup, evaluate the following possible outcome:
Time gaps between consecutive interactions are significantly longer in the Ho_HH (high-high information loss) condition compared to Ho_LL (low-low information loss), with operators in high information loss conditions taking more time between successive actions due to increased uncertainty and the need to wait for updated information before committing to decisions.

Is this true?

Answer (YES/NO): YES